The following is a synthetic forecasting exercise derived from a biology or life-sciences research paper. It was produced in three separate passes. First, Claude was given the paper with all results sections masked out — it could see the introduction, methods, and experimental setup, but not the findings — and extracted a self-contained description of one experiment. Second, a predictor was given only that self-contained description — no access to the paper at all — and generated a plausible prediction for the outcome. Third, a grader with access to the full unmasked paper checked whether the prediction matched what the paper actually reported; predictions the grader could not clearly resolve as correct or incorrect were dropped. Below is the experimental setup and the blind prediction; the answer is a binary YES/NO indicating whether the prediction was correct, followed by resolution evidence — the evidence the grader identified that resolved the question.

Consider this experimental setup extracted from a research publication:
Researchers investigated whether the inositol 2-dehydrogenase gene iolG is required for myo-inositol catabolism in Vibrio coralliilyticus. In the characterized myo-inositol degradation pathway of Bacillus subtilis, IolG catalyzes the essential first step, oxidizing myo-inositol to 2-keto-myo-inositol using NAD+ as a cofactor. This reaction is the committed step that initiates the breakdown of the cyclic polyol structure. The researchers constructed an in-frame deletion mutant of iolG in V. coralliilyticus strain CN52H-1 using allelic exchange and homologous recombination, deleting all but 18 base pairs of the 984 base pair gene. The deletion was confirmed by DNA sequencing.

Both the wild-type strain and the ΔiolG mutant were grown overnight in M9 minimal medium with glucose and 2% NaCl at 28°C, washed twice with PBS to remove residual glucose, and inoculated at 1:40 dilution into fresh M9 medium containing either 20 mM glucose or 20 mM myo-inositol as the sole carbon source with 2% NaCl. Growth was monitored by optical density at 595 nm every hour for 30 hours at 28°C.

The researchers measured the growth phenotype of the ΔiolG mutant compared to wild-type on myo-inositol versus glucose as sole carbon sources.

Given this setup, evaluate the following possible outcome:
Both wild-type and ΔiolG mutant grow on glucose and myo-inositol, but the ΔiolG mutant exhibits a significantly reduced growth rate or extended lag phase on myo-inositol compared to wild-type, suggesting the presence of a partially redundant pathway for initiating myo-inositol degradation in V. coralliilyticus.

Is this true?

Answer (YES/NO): NO